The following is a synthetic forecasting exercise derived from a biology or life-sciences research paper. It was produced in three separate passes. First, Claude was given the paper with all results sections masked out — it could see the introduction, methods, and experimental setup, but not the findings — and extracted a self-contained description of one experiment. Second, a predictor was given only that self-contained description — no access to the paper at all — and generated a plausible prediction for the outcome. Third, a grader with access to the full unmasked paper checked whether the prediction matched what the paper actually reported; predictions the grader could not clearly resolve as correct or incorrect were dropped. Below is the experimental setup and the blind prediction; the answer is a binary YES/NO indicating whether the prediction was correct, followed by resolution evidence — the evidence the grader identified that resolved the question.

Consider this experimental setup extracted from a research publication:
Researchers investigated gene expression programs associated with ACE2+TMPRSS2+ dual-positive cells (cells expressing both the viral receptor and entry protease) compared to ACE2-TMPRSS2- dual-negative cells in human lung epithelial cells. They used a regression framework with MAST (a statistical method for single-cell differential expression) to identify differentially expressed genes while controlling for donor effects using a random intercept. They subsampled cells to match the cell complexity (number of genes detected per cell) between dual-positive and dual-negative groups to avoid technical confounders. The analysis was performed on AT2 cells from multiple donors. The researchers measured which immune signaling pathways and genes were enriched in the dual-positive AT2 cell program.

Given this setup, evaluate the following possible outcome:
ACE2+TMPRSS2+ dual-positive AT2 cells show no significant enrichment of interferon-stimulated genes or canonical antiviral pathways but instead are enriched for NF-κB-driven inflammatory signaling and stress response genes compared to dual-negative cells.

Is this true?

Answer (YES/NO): NO